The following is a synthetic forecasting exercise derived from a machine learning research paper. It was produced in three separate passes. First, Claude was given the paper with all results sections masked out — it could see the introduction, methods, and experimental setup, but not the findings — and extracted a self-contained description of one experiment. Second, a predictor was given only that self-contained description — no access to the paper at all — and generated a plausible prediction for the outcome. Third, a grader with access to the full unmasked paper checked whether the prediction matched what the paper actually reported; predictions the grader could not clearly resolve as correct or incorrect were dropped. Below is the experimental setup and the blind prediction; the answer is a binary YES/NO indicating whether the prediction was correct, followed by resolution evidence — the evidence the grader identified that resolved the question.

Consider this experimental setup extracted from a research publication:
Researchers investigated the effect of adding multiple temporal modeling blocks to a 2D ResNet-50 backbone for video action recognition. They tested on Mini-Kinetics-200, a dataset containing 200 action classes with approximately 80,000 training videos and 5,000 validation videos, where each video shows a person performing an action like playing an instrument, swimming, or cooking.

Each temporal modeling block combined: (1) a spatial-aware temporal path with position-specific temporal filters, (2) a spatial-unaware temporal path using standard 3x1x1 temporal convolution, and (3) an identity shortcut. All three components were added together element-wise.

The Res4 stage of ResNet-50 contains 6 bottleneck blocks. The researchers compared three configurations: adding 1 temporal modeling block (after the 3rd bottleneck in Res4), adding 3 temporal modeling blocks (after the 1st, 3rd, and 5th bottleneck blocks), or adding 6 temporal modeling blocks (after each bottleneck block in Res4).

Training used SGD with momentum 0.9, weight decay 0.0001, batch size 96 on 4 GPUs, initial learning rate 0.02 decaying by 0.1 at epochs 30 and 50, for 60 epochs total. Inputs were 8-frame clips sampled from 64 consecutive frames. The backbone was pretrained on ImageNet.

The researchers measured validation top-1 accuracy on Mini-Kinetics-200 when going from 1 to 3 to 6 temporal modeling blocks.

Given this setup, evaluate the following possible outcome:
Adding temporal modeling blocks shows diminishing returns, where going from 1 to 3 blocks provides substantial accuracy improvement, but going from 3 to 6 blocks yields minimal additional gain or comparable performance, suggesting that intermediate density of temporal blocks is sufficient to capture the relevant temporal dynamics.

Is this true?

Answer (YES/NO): NO